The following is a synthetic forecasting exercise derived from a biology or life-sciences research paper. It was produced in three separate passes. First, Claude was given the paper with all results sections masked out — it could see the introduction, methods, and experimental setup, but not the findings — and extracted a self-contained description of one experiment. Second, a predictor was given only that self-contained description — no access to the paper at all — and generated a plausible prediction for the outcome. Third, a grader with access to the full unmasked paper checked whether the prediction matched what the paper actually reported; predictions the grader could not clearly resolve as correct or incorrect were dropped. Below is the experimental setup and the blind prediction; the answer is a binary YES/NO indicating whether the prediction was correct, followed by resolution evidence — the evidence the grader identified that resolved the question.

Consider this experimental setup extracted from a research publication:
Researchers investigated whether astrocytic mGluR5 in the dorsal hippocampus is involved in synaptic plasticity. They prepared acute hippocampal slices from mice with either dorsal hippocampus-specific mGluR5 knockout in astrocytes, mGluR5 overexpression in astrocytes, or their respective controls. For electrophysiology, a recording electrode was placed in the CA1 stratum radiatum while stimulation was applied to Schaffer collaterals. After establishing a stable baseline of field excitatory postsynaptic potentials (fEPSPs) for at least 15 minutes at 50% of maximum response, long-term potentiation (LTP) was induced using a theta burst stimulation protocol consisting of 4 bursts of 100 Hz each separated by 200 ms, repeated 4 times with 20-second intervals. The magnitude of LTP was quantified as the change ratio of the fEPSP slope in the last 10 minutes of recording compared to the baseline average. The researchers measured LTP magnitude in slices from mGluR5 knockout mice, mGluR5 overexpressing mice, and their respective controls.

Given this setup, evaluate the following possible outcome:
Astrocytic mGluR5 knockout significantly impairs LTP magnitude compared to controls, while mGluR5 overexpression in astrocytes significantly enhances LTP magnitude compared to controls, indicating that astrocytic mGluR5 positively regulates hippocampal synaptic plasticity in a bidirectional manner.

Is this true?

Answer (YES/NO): NO